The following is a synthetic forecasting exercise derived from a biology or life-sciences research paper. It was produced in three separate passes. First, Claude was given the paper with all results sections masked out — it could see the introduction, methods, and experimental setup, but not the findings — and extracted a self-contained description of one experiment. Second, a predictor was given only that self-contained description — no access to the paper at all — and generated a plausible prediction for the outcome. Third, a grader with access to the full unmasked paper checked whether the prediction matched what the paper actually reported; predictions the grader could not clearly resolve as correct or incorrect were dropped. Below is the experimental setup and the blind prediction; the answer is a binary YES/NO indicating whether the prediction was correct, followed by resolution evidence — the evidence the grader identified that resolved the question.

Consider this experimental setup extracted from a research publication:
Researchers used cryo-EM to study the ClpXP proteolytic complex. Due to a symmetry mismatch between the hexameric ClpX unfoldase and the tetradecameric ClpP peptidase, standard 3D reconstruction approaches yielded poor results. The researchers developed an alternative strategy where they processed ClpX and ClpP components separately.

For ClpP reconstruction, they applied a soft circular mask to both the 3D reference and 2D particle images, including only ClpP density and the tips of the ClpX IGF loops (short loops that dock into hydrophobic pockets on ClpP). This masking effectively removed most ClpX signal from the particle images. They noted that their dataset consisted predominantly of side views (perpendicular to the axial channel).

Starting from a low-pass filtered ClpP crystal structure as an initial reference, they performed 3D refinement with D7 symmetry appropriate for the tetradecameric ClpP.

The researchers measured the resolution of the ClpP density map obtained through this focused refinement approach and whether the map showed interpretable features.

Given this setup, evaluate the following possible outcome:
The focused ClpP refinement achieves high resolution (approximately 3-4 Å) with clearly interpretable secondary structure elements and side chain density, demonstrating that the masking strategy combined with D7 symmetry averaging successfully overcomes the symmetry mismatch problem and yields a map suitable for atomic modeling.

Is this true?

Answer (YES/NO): YES